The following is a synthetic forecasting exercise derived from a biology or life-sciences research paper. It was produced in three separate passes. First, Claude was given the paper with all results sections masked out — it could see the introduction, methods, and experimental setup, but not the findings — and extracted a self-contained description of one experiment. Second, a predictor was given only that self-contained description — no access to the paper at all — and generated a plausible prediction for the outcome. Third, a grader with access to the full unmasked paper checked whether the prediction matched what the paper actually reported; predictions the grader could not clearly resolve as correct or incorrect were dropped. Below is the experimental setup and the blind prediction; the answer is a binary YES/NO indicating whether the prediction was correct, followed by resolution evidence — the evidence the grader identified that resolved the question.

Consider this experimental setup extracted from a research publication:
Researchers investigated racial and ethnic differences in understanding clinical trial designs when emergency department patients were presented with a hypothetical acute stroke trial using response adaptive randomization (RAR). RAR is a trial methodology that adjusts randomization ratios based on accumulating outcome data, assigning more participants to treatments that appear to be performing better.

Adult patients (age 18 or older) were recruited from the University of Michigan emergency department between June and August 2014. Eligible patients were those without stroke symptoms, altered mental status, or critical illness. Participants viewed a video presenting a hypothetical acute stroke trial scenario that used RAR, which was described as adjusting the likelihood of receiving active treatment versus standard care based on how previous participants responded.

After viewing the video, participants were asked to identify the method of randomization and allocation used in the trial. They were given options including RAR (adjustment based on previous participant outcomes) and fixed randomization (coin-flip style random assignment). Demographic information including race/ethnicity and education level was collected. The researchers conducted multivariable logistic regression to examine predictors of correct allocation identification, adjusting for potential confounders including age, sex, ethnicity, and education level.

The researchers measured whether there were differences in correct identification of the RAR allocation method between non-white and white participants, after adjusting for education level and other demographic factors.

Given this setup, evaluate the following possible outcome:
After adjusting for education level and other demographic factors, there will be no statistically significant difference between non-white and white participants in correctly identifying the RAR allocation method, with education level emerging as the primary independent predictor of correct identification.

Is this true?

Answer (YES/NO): NO